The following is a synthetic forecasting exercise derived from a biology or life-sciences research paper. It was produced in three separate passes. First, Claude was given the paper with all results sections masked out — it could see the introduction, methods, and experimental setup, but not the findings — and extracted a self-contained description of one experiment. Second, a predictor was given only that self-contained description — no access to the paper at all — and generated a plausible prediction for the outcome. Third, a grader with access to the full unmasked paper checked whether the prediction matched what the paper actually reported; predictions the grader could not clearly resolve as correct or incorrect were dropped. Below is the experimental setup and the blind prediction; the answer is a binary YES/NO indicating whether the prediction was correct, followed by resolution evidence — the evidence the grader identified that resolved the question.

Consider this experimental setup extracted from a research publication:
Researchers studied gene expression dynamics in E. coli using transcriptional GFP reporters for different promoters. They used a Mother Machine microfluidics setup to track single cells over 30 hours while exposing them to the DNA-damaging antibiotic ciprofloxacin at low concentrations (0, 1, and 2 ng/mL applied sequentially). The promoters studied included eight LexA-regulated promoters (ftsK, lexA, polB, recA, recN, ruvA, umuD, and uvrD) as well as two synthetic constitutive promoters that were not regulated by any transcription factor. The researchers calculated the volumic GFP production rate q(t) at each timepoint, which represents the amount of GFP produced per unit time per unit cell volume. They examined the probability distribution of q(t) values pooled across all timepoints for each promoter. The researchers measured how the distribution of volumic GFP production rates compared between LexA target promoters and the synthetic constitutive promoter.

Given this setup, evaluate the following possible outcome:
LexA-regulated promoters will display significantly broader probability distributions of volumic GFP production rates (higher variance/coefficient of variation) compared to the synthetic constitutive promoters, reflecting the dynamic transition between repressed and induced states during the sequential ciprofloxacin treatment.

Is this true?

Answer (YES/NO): YES